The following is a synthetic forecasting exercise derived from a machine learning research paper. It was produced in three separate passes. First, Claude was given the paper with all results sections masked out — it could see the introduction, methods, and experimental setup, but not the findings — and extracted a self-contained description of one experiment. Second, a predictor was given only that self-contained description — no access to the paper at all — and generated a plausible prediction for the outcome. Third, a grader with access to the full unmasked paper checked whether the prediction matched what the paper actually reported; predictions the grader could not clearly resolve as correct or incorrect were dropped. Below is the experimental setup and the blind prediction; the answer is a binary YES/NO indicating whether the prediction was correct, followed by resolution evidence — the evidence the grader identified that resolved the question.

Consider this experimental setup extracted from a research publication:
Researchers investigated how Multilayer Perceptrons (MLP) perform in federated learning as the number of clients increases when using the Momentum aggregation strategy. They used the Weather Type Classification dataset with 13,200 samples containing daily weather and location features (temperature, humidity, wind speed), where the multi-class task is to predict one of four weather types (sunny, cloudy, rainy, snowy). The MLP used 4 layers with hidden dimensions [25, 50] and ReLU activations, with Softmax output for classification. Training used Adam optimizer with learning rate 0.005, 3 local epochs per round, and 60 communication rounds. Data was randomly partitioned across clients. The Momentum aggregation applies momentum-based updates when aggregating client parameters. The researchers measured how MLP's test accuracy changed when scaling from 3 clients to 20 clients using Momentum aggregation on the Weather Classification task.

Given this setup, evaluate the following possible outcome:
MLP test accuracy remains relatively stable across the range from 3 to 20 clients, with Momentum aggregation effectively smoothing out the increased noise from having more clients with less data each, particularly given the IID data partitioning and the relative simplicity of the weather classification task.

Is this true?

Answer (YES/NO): NO